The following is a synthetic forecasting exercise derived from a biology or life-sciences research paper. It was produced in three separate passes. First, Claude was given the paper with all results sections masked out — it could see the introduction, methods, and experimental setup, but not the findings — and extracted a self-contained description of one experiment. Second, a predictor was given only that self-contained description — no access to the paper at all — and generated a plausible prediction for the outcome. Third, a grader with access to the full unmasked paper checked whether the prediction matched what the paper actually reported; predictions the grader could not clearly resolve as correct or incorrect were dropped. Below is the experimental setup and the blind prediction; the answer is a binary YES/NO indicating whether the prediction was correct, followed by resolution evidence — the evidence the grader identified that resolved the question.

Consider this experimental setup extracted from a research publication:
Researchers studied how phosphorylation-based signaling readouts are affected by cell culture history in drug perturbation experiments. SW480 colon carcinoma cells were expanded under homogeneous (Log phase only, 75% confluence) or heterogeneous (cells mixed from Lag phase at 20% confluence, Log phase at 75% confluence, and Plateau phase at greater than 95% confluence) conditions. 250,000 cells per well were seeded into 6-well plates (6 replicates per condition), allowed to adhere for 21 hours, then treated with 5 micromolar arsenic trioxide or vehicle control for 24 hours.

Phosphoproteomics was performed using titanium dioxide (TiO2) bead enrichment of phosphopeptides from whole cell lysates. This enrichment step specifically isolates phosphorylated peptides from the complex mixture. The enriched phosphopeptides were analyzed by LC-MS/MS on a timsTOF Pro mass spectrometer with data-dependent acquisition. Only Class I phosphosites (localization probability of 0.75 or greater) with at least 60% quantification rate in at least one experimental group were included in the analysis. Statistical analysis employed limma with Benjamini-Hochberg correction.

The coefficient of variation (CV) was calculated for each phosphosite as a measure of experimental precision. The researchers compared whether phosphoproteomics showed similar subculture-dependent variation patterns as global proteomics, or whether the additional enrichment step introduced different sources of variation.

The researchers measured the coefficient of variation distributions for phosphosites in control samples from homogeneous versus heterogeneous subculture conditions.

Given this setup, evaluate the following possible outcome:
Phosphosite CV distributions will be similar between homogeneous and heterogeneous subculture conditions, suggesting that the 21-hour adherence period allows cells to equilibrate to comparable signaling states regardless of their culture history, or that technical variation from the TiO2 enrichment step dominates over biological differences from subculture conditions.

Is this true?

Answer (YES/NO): NO